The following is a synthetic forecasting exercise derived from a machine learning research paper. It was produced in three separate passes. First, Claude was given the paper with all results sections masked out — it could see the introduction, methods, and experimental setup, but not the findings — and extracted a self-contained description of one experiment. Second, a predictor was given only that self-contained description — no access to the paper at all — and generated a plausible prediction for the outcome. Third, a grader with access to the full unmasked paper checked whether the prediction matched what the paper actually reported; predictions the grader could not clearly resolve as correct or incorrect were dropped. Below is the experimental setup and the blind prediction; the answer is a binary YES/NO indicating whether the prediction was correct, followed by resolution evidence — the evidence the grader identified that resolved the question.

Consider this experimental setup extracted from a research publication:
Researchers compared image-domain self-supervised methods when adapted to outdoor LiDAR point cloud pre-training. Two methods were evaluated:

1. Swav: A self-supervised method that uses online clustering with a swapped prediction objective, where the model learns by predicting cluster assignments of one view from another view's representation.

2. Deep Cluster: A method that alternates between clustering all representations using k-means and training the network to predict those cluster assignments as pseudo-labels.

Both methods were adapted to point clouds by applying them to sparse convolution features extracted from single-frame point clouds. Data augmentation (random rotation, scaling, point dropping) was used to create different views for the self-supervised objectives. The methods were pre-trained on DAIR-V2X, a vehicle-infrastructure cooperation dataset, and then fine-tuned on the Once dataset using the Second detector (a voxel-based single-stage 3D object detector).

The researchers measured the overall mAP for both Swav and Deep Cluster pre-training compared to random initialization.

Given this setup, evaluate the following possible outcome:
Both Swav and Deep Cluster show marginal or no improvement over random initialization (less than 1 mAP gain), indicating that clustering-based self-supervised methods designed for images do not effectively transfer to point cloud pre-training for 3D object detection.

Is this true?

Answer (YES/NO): YES